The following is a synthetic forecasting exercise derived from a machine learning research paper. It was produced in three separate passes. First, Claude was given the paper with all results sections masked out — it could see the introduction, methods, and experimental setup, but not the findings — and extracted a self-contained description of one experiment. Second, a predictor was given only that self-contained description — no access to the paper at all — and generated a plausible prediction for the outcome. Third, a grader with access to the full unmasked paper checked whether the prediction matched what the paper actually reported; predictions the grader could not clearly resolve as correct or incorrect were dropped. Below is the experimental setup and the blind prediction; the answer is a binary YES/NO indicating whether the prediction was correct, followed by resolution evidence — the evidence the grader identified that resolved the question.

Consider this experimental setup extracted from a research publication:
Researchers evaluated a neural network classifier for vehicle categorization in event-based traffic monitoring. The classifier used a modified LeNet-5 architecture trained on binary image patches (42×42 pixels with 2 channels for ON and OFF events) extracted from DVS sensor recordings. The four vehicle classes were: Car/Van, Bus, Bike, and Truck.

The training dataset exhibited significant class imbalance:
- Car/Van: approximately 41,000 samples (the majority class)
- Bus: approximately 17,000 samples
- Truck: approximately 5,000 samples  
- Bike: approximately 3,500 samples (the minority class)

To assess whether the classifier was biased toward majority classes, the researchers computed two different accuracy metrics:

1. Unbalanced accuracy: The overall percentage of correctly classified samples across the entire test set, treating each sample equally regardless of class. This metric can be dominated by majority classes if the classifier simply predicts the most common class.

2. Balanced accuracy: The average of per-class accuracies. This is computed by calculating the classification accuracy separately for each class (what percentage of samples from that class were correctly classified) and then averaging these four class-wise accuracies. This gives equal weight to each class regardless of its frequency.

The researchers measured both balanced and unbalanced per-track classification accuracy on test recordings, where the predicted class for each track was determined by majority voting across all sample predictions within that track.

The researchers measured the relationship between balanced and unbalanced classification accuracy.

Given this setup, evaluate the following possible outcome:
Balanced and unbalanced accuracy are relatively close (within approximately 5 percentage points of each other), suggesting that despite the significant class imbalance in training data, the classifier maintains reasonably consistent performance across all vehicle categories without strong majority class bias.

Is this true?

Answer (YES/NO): YES